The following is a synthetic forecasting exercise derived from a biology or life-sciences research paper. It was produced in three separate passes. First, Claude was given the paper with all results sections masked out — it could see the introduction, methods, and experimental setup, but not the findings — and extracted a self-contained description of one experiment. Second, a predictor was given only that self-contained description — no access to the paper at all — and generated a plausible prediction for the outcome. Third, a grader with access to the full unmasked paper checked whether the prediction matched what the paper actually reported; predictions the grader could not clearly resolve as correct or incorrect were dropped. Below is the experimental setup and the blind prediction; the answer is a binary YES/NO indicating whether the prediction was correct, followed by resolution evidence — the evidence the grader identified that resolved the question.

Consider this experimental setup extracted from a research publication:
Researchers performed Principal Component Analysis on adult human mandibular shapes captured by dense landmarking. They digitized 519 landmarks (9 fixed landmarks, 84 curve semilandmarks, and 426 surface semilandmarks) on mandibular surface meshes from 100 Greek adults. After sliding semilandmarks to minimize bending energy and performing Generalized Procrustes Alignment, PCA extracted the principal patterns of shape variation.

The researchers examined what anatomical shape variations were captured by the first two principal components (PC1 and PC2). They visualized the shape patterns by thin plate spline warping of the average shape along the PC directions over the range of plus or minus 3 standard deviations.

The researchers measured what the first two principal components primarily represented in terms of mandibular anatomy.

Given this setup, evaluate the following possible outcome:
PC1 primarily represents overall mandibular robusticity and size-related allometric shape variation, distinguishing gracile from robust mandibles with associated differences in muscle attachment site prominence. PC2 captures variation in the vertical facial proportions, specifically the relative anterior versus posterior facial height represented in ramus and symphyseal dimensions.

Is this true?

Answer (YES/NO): NO